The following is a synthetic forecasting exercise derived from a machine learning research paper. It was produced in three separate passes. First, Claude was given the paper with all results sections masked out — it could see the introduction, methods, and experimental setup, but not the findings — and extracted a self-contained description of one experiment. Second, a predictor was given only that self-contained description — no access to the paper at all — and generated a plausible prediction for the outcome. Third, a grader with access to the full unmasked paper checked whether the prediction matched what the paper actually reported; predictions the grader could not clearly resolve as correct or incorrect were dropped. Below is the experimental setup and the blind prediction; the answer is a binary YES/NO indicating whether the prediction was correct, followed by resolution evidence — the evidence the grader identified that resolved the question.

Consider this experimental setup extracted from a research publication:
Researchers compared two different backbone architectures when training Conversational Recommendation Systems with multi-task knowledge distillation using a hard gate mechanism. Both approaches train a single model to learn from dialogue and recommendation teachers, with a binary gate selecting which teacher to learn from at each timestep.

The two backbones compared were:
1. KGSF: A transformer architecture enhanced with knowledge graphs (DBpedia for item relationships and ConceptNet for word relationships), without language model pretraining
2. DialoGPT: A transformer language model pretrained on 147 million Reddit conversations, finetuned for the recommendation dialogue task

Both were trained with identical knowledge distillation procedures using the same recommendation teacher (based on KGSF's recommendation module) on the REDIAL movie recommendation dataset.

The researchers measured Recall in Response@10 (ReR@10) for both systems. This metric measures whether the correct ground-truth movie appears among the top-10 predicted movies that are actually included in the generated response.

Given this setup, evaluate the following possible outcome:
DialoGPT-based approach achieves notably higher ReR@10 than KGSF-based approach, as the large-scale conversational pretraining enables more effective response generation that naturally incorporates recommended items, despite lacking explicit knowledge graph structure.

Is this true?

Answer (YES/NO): NO